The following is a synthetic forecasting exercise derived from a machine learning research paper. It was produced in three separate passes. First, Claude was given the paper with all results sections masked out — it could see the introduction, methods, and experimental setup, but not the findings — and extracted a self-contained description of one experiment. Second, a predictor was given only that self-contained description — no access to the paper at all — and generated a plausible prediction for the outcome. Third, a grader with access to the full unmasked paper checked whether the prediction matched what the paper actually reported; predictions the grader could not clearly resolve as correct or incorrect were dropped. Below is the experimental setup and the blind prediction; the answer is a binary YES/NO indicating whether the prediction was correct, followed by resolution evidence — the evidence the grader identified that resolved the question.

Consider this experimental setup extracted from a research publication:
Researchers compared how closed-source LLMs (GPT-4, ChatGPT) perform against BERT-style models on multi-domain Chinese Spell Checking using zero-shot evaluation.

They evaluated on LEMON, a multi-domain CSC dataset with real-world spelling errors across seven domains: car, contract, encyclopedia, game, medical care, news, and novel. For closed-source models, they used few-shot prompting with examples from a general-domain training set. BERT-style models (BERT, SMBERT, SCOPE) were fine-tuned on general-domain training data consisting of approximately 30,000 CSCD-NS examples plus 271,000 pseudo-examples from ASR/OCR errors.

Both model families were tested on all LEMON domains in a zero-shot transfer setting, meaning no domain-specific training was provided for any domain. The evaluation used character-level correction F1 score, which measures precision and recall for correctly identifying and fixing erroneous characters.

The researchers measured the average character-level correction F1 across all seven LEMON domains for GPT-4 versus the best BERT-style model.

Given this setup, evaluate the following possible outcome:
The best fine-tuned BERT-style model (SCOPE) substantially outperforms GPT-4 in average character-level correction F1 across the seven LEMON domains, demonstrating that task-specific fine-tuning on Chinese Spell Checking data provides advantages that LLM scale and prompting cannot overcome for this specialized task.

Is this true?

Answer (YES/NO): NO